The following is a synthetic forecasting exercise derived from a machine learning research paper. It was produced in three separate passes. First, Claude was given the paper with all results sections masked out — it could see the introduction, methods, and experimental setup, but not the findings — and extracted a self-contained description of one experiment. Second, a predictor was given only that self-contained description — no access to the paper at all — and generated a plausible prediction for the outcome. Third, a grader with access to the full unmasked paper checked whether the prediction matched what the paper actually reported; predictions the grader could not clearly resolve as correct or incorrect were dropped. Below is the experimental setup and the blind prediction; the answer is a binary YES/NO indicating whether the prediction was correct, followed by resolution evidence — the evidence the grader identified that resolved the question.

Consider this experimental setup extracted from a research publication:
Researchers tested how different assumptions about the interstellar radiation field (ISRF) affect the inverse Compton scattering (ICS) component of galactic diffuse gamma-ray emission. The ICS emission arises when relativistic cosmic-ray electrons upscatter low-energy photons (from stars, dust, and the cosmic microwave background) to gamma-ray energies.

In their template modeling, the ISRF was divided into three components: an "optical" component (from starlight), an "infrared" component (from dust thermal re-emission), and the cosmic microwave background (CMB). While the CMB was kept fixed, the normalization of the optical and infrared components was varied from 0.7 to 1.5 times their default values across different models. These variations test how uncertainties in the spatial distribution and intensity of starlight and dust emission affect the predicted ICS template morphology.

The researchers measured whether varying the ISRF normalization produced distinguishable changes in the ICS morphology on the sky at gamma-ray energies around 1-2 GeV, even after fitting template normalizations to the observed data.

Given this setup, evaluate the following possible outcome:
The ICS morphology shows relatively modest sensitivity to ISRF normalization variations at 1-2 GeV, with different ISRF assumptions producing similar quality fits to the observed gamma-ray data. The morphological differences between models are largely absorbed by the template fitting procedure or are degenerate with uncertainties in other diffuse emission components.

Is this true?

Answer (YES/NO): NO